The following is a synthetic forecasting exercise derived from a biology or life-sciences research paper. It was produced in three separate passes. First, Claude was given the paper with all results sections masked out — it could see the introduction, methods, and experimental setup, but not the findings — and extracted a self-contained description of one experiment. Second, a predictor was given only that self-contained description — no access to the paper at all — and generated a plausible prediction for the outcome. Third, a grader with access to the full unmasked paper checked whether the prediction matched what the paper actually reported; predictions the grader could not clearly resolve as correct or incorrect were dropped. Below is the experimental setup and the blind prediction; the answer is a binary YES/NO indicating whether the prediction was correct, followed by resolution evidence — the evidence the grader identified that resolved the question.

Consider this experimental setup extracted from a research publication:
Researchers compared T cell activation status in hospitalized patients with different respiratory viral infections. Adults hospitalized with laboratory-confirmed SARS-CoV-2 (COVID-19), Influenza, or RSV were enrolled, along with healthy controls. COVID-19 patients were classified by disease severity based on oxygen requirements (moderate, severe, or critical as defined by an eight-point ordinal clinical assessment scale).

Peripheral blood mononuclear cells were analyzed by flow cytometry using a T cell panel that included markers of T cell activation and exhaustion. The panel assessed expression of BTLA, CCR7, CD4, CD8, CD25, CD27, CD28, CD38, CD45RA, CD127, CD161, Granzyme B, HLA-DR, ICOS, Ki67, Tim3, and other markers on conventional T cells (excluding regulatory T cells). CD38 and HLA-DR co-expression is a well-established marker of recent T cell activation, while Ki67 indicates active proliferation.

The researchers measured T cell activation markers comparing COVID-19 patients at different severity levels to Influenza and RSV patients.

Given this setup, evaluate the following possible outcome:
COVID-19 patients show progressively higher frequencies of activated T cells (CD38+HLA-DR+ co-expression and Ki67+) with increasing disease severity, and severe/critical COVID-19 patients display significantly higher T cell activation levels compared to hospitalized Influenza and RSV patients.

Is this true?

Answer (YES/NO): NO